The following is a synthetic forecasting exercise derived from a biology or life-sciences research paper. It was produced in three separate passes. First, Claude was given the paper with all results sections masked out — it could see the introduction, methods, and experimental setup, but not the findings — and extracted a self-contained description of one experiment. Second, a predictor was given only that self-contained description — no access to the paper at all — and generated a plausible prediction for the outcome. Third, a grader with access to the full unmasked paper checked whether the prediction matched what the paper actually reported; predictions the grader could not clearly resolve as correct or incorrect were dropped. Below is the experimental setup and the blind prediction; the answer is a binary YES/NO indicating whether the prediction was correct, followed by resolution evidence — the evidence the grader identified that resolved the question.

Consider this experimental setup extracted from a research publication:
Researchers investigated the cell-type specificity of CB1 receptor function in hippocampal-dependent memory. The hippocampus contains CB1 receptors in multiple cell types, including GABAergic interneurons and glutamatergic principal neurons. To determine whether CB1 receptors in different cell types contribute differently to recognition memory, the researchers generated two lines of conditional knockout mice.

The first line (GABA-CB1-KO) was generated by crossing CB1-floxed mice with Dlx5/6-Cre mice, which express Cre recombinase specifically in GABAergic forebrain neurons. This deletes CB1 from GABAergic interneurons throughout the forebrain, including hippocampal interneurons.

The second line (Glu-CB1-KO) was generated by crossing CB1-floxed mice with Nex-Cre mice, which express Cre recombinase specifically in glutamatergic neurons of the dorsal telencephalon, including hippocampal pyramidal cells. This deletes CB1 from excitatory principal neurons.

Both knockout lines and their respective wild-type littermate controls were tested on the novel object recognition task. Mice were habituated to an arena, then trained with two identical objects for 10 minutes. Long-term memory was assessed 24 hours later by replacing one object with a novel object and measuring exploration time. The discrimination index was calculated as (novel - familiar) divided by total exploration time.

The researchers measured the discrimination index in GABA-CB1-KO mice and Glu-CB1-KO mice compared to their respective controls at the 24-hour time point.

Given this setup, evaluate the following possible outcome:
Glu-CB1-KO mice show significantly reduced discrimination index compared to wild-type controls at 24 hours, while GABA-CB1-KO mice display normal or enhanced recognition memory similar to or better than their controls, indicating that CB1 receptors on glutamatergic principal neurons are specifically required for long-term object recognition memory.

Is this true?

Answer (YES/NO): NO